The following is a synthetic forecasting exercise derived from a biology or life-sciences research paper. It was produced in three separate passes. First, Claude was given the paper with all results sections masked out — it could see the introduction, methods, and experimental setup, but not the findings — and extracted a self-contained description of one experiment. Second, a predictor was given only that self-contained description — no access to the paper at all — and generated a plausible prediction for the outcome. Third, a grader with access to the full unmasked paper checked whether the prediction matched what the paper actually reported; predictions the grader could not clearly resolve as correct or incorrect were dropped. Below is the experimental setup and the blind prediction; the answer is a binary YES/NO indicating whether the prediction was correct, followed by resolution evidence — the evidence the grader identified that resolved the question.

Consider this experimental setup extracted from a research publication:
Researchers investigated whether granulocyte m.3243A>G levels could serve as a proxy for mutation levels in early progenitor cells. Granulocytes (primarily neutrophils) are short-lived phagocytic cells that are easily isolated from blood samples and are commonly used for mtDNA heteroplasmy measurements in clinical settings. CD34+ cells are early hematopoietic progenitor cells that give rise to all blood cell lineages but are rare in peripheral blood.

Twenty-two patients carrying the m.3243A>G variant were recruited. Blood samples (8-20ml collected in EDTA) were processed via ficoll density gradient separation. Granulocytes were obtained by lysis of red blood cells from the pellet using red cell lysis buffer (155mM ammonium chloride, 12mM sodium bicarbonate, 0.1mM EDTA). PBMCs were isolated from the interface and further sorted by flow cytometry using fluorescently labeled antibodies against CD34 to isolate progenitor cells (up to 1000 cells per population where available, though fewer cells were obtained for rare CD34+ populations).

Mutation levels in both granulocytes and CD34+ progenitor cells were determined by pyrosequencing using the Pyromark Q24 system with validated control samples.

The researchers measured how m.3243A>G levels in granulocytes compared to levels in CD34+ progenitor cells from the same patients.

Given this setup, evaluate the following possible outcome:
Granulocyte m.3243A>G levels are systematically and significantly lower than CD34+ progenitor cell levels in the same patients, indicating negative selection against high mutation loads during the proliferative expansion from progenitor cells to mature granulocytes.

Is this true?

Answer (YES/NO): YES